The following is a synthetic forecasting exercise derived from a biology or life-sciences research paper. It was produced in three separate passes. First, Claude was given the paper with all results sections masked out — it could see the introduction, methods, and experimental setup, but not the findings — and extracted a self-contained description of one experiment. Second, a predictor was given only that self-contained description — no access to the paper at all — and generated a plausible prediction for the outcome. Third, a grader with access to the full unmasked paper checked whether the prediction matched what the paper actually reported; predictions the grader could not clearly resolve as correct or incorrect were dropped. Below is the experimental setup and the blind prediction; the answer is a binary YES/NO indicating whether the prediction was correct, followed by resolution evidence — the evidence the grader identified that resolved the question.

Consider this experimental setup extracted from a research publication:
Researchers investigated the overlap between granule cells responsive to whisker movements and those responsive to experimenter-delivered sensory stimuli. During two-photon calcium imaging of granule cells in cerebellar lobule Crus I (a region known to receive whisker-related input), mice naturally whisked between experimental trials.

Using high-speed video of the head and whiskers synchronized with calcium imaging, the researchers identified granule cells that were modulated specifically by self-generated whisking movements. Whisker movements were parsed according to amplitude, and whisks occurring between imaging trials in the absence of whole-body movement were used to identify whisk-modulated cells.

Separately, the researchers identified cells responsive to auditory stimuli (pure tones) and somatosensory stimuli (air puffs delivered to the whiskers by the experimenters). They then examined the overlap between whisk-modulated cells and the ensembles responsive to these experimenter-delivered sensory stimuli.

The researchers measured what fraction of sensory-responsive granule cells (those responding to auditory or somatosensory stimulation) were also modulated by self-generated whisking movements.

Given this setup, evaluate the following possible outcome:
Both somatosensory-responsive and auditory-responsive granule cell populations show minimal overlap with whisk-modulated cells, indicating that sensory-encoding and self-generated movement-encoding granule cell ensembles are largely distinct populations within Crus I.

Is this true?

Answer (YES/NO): YES